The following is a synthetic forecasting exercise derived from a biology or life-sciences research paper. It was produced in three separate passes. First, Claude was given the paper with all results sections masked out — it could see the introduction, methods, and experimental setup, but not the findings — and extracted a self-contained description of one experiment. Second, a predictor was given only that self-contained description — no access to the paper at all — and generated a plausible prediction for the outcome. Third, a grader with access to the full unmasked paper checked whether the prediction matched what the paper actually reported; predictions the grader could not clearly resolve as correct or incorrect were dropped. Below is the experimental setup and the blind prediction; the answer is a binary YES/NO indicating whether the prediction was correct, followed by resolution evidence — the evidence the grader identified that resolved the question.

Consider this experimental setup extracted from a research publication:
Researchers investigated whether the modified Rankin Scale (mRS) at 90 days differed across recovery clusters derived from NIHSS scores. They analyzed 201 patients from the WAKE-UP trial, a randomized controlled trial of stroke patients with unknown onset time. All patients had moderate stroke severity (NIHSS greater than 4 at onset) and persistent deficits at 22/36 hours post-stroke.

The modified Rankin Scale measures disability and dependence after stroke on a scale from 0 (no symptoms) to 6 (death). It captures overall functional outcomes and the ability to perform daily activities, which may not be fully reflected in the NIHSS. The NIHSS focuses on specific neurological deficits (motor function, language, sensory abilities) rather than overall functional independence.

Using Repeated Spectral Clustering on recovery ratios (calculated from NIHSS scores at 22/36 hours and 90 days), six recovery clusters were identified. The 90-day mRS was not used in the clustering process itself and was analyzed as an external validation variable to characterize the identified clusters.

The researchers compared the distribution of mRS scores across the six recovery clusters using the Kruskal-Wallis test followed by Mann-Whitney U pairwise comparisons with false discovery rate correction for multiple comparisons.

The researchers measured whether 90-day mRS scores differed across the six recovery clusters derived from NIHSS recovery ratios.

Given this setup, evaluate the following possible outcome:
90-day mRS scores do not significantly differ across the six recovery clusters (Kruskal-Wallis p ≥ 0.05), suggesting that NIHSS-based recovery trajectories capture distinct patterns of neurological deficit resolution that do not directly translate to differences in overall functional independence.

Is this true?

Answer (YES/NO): NO